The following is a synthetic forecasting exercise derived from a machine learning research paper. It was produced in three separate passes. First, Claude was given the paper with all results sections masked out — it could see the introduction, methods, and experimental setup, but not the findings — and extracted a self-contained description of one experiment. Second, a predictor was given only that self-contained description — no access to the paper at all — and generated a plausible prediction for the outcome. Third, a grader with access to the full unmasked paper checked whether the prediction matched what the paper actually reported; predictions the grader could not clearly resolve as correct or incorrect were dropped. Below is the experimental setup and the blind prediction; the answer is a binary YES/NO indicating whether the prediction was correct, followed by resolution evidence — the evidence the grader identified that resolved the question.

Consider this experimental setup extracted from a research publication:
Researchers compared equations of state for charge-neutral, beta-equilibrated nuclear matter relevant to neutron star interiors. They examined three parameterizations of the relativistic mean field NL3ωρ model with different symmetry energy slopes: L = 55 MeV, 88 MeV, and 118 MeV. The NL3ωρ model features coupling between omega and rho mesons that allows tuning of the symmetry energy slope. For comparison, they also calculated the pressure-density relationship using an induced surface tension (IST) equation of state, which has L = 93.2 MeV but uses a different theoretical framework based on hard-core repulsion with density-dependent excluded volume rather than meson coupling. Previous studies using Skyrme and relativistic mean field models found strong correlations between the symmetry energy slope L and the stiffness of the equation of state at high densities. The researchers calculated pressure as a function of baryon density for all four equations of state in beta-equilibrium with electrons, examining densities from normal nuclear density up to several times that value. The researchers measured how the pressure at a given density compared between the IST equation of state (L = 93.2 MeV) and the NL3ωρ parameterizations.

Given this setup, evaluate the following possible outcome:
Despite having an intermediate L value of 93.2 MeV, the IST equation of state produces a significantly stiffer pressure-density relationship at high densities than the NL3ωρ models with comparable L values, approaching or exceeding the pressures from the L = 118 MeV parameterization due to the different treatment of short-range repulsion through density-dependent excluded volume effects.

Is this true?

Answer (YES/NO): NO